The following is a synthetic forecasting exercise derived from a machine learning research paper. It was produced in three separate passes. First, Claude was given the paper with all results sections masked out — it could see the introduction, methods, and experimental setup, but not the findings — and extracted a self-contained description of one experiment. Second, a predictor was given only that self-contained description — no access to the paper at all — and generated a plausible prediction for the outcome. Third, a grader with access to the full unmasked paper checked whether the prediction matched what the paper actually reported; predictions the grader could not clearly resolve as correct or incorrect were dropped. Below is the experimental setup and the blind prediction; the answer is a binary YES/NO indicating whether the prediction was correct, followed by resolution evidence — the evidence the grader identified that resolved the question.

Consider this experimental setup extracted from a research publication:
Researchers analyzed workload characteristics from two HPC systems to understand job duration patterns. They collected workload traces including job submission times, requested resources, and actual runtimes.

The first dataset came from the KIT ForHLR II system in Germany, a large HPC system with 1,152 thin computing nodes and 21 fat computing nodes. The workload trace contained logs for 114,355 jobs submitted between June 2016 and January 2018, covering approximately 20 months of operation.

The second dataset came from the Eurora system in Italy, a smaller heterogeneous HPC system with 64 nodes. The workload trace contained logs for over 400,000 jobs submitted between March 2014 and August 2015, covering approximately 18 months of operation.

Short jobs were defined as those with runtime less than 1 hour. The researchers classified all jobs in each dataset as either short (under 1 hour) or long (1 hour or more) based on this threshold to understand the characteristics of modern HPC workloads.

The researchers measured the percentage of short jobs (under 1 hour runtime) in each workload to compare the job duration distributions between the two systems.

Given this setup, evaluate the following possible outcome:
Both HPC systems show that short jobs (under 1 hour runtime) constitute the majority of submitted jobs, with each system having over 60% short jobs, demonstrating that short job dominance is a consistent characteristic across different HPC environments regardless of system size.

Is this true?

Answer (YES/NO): YES